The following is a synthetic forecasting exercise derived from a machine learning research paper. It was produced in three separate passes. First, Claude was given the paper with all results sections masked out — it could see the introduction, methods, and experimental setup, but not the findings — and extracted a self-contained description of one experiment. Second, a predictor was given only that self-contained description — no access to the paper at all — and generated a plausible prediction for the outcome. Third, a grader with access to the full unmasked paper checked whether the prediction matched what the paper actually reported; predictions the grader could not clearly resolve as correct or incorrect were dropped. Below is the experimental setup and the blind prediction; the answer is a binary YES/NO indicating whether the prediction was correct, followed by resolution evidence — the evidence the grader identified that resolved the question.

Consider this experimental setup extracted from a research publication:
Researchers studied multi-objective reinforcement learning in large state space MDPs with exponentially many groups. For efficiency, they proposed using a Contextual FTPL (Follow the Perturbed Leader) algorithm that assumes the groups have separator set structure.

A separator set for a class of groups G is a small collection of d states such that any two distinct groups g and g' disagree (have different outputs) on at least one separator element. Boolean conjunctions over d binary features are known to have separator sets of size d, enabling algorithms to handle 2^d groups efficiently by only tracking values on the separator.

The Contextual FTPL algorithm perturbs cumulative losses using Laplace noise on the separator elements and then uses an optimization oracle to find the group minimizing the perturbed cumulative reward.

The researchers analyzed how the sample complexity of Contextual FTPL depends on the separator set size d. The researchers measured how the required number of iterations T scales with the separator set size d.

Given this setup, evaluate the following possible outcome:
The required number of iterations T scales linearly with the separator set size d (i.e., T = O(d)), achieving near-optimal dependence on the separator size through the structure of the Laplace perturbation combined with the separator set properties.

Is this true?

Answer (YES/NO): NO